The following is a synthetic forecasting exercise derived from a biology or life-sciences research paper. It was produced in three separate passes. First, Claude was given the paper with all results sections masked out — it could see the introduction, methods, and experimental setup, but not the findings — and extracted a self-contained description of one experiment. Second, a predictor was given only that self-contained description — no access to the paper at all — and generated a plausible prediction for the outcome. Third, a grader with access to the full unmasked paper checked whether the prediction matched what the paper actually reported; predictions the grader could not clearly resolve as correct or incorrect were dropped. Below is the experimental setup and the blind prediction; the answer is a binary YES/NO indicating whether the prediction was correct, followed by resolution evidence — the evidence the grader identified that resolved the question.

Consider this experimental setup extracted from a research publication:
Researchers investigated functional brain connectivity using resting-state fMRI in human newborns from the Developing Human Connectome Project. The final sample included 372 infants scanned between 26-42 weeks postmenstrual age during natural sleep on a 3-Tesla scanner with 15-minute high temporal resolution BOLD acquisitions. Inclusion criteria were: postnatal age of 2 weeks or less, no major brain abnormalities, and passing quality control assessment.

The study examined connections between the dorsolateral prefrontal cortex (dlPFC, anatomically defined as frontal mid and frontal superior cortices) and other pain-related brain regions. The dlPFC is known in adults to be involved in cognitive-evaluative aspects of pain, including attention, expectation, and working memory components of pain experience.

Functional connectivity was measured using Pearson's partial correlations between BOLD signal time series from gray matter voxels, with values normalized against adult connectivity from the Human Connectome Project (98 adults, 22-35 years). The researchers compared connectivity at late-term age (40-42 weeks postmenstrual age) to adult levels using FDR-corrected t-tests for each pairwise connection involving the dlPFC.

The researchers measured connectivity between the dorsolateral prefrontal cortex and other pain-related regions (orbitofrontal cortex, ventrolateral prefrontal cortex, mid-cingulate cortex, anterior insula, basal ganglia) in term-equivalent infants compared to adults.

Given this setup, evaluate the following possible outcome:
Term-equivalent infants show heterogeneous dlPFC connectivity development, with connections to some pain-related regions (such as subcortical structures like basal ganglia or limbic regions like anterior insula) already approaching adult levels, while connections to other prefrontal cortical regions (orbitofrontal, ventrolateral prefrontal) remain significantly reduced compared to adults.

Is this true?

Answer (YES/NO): YES